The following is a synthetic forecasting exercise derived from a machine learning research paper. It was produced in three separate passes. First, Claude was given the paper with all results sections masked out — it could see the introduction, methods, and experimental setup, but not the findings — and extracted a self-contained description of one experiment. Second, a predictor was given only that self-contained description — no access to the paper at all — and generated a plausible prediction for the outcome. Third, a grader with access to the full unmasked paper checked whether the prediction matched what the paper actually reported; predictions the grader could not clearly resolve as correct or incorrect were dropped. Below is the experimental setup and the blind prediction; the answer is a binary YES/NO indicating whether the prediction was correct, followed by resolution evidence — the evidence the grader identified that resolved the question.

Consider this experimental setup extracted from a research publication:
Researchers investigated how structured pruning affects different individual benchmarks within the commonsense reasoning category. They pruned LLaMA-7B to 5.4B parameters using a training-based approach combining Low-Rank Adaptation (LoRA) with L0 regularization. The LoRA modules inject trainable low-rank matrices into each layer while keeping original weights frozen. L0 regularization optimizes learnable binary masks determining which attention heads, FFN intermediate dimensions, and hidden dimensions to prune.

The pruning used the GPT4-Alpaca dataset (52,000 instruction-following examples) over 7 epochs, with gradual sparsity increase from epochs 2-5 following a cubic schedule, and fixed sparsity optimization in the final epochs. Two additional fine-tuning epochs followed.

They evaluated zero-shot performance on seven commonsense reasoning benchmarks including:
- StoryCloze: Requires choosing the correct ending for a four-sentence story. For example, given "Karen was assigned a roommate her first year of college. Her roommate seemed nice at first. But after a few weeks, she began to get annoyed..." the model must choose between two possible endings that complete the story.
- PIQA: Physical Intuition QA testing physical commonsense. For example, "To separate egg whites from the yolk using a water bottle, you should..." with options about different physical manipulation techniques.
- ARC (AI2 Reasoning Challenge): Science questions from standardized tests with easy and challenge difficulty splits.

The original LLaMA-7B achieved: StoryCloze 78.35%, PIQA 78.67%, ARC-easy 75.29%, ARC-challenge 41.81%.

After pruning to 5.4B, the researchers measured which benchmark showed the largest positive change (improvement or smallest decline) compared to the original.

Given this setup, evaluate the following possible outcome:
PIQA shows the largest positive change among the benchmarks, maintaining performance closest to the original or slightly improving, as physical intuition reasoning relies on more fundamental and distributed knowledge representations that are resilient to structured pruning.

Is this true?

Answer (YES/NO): NO